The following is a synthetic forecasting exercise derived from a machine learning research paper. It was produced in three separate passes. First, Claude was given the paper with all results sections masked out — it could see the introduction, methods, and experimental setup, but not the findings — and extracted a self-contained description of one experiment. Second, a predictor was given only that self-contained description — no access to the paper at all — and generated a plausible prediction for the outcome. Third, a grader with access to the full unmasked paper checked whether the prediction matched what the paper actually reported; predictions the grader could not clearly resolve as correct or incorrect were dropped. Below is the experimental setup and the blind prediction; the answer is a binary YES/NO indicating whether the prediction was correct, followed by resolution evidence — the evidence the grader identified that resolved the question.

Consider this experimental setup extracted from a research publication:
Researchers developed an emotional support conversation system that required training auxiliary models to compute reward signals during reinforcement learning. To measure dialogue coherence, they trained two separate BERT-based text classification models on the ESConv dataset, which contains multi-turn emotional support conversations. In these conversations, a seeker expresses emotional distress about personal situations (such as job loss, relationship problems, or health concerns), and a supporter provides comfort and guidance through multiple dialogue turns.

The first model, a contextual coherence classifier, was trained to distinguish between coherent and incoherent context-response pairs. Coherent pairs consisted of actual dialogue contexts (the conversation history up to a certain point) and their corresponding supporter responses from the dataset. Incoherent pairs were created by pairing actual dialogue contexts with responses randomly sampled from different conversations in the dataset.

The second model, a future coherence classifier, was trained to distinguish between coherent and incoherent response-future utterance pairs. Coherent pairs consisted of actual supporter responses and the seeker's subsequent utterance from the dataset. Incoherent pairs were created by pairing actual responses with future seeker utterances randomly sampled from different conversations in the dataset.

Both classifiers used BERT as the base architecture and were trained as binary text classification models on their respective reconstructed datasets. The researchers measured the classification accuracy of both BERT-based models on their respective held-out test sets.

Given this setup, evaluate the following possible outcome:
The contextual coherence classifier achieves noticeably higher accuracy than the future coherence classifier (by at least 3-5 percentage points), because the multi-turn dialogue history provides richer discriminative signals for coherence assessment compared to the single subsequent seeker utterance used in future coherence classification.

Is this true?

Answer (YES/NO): YES